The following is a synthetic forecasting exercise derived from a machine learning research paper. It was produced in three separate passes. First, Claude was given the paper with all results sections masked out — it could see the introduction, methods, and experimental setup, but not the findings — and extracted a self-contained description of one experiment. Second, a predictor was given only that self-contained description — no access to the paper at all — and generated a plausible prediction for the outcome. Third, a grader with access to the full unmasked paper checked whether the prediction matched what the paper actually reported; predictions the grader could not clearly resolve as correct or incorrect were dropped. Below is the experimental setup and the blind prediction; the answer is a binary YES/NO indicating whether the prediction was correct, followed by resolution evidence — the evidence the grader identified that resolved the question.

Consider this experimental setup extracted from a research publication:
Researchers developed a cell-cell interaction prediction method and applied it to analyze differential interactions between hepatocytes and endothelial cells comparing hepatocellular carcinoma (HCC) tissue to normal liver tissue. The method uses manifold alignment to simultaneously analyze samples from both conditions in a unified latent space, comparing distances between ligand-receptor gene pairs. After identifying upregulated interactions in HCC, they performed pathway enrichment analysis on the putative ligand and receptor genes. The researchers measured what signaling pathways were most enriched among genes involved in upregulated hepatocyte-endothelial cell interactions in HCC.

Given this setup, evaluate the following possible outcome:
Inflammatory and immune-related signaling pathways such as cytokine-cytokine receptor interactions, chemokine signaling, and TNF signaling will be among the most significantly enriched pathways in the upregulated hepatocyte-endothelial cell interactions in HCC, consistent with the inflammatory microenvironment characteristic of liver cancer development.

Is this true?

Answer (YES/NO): NO